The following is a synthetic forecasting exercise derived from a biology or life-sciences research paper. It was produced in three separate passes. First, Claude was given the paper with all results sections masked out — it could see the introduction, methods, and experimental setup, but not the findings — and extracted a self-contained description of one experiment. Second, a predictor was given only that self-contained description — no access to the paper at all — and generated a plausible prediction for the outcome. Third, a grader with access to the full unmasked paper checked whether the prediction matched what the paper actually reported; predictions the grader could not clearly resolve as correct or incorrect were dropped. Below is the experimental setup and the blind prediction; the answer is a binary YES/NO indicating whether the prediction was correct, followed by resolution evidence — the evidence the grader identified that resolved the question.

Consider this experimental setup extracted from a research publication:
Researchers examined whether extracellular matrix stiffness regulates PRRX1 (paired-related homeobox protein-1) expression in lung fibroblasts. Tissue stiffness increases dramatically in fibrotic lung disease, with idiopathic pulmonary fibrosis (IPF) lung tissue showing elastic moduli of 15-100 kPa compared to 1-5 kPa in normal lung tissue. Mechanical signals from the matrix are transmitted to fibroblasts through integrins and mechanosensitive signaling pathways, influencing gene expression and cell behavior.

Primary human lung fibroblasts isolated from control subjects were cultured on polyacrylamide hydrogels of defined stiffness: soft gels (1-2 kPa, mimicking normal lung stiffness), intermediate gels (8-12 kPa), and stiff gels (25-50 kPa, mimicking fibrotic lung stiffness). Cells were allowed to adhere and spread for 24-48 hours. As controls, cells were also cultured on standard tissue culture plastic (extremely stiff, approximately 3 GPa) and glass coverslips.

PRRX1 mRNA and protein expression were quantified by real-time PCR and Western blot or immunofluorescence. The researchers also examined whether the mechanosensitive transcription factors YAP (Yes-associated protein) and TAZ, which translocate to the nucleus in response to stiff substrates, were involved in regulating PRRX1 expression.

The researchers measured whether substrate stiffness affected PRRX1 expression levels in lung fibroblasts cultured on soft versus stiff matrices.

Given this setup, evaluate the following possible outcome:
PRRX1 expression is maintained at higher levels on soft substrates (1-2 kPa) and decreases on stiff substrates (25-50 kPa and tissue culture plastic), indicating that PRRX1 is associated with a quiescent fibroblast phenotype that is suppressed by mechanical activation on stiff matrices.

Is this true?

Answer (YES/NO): NO